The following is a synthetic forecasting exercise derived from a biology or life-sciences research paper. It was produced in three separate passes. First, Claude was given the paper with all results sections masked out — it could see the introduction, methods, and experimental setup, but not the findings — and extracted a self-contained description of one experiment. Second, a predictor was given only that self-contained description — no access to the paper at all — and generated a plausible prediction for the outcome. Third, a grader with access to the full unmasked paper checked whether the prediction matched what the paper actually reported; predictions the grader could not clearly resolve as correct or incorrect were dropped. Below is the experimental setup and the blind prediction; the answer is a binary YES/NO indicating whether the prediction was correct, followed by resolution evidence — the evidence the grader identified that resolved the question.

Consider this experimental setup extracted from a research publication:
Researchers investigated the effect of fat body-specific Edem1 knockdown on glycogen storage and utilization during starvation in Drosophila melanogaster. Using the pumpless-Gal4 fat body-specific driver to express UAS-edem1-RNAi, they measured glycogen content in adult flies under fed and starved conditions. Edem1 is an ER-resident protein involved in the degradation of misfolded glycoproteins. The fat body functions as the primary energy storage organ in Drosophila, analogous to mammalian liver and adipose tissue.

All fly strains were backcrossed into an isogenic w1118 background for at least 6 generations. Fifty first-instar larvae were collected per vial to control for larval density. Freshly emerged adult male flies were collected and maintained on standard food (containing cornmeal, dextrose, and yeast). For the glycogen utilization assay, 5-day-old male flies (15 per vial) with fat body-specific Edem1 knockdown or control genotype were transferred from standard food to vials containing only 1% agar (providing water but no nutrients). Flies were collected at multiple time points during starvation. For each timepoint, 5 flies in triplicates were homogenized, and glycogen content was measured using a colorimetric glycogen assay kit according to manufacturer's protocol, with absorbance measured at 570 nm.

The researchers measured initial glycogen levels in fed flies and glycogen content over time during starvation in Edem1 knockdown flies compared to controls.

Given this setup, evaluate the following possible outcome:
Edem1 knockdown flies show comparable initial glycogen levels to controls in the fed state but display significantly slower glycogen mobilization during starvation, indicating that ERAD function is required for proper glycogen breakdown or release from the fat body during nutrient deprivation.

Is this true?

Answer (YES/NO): NO